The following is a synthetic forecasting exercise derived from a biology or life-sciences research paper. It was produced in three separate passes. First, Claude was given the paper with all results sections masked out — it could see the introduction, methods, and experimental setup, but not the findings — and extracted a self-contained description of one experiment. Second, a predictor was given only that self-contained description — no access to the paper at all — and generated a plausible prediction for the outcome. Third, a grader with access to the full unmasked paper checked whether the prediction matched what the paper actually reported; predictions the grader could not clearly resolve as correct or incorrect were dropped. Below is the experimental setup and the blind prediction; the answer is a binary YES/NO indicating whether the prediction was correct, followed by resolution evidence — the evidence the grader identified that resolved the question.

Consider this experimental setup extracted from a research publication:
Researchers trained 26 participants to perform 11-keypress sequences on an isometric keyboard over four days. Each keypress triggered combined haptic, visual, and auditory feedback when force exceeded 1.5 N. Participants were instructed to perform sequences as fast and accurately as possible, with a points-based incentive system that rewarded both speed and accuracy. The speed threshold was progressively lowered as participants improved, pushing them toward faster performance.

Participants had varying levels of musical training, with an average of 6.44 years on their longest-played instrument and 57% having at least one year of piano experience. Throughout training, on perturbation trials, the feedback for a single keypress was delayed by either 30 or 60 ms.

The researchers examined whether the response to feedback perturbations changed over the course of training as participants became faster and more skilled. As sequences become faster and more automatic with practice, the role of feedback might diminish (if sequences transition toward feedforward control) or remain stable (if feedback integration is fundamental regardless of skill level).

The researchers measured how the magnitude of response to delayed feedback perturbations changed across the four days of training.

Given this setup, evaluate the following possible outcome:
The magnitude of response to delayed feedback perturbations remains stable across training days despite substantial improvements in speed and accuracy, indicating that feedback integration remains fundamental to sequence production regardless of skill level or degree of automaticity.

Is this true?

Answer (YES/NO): NO